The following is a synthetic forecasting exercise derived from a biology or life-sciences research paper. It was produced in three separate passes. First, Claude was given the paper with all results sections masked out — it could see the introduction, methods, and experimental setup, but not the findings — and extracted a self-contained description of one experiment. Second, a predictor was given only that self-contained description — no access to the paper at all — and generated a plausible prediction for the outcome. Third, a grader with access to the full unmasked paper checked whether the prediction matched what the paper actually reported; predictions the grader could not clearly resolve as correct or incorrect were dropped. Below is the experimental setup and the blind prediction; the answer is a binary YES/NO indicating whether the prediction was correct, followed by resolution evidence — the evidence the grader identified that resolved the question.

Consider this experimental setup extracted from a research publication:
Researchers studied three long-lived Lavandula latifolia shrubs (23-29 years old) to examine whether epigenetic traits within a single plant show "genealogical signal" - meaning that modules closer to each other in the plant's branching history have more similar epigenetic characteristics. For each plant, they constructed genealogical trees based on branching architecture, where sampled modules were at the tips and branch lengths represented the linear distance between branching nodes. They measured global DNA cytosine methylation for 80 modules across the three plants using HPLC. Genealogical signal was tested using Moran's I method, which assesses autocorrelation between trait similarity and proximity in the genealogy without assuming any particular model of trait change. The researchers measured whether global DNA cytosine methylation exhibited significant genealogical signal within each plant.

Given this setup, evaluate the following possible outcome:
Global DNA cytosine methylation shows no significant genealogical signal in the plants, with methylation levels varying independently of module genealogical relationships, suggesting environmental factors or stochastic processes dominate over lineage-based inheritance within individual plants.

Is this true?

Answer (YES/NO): NO